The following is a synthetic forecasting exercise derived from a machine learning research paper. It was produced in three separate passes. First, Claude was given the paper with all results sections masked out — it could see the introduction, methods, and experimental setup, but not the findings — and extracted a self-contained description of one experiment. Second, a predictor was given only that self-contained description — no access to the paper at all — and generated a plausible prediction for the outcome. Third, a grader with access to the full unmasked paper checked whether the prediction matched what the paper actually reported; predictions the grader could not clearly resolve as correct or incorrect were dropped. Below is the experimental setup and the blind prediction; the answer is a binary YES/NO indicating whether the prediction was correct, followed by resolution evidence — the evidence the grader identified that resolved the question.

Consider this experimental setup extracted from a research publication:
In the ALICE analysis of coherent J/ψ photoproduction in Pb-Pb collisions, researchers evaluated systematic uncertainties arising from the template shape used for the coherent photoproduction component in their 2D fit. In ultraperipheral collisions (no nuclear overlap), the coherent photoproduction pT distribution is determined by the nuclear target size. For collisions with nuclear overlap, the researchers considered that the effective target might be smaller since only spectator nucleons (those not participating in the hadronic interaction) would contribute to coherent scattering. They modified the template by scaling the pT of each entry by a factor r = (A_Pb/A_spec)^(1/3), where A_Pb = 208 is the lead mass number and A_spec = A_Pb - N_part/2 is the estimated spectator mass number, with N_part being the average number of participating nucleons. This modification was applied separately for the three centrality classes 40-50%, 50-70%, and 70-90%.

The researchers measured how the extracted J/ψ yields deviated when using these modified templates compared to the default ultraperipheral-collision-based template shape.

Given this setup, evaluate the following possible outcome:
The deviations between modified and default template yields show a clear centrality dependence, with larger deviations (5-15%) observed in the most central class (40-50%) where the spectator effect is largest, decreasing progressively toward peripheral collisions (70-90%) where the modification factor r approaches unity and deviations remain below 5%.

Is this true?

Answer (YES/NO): NO